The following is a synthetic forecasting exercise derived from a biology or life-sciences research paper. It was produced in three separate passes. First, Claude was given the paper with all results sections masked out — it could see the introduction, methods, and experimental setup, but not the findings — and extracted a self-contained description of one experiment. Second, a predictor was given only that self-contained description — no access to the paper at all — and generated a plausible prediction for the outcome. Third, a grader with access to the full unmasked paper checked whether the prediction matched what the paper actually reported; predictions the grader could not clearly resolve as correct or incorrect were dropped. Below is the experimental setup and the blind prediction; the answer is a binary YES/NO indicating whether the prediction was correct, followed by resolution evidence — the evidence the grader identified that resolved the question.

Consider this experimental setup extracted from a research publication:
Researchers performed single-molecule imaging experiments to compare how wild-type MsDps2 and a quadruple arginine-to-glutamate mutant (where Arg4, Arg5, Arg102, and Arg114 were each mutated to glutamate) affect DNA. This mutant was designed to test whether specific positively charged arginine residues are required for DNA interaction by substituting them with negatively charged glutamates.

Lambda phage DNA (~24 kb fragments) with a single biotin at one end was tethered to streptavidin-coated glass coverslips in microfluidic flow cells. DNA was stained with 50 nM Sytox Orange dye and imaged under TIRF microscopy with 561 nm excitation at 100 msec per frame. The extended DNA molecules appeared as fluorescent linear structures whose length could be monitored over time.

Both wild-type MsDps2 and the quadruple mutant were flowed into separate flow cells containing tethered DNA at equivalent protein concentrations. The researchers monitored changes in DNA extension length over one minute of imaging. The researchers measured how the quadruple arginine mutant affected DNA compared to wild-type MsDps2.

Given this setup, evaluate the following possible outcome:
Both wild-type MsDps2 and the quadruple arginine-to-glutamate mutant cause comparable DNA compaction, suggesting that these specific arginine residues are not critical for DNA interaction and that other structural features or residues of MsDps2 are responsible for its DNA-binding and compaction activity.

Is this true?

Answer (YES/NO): NO